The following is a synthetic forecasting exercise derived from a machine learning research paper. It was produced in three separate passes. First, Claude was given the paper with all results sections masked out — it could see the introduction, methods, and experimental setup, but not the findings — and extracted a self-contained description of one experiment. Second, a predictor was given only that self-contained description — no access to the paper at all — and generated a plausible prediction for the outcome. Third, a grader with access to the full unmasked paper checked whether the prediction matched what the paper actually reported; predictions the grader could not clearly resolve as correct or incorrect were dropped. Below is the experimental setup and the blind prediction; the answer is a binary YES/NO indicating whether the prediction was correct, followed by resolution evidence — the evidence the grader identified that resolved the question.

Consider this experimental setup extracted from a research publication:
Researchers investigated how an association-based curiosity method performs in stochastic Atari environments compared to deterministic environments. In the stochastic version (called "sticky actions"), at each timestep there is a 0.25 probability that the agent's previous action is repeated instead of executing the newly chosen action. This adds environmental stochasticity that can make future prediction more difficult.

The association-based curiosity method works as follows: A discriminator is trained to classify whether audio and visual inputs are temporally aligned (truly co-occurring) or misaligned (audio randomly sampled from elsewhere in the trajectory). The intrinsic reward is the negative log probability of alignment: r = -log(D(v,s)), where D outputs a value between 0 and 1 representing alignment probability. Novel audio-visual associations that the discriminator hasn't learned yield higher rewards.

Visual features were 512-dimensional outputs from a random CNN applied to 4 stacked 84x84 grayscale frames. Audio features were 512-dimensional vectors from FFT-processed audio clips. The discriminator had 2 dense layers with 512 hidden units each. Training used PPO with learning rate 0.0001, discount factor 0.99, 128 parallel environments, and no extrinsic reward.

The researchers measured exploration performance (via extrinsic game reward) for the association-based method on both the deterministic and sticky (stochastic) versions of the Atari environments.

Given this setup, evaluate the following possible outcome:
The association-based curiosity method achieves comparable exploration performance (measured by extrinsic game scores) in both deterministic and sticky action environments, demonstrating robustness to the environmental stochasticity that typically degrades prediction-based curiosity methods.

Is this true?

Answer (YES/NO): YES